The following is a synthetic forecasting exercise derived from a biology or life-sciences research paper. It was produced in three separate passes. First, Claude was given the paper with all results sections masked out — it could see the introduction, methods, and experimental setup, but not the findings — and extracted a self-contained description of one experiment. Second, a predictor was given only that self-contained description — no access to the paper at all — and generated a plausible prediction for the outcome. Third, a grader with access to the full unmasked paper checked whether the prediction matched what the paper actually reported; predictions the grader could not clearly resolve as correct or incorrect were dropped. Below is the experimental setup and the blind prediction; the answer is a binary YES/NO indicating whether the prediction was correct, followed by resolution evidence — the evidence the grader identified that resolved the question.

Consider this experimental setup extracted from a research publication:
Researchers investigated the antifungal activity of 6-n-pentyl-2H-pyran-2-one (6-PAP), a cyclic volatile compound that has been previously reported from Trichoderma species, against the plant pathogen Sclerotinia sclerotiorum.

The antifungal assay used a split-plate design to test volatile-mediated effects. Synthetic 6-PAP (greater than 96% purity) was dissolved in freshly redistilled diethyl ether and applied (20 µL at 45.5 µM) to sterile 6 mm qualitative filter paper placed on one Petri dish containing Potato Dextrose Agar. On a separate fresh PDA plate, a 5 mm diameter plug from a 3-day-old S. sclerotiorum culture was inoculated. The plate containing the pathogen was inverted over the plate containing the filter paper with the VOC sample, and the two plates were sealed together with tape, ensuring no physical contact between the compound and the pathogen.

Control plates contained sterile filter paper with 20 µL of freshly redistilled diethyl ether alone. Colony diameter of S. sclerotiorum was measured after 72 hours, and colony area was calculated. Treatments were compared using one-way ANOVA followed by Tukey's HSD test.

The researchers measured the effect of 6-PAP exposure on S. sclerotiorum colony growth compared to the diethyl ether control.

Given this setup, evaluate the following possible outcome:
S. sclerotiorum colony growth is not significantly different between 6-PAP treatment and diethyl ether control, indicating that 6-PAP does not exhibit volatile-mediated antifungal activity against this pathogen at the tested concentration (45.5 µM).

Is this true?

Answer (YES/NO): YES